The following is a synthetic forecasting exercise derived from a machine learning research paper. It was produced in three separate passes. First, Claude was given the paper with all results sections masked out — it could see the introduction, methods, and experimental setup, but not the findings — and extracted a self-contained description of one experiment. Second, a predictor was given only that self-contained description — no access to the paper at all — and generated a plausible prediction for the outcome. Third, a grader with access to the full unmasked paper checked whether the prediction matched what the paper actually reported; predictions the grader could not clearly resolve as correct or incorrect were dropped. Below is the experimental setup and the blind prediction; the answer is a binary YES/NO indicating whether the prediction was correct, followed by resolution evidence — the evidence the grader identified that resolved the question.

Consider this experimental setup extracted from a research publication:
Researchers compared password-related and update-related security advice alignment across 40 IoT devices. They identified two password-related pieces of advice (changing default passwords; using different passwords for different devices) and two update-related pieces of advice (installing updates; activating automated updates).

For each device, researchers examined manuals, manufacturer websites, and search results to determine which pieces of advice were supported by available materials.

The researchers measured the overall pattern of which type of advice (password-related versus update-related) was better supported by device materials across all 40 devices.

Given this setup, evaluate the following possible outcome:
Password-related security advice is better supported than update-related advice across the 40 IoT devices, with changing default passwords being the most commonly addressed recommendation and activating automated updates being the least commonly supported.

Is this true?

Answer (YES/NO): NO